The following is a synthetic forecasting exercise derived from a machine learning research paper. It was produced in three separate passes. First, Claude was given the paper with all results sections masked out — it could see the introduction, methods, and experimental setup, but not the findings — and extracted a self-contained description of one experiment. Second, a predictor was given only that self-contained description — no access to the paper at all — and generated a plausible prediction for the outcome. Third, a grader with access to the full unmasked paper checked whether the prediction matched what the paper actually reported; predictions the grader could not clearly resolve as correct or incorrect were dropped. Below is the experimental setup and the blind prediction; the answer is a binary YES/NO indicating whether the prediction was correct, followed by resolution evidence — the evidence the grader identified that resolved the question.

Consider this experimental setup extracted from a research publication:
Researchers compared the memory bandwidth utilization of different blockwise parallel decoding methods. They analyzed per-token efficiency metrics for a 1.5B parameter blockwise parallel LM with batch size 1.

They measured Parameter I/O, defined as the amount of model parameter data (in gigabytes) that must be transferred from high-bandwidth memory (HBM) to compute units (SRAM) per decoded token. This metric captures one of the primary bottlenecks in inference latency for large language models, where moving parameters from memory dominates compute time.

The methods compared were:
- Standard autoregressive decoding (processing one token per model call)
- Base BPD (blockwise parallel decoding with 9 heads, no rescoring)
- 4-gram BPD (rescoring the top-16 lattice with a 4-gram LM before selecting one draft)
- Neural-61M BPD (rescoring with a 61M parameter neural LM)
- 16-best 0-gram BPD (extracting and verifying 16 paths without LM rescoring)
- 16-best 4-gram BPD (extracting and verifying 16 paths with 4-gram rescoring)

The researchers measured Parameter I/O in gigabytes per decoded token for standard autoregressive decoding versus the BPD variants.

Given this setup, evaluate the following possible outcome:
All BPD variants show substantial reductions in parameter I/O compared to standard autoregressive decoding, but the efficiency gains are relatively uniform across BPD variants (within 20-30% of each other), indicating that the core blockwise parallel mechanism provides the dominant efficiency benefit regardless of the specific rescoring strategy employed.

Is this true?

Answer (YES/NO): NO